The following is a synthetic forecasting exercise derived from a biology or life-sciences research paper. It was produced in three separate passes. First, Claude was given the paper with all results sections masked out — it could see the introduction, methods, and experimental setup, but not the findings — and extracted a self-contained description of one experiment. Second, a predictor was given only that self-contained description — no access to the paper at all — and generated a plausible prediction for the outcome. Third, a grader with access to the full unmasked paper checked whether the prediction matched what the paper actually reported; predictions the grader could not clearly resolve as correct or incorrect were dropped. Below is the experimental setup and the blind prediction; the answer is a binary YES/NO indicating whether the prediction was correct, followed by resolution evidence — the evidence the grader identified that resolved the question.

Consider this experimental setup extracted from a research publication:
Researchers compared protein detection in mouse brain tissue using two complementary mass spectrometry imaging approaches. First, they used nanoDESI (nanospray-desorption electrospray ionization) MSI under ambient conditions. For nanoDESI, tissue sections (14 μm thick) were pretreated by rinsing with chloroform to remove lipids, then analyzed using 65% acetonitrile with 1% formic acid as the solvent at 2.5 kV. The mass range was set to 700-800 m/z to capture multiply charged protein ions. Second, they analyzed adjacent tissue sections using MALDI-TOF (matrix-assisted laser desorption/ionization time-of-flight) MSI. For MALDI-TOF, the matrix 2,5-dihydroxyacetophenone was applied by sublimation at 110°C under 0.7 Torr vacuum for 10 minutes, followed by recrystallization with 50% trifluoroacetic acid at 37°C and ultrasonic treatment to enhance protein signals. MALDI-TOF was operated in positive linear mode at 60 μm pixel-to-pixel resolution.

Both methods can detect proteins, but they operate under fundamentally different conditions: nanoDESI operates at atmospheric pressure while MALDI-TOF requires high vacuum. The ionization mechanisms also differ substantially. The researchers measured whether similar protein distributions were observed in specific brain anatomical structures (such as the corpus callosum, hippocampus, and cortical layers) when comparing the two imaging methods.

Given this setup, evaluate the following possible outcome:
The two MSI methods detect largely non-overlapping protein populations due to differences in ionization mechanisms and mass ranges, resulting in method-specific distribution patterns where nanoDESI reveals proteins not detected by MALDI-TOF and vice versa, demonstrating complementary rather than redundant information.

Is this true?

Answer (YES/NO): NO